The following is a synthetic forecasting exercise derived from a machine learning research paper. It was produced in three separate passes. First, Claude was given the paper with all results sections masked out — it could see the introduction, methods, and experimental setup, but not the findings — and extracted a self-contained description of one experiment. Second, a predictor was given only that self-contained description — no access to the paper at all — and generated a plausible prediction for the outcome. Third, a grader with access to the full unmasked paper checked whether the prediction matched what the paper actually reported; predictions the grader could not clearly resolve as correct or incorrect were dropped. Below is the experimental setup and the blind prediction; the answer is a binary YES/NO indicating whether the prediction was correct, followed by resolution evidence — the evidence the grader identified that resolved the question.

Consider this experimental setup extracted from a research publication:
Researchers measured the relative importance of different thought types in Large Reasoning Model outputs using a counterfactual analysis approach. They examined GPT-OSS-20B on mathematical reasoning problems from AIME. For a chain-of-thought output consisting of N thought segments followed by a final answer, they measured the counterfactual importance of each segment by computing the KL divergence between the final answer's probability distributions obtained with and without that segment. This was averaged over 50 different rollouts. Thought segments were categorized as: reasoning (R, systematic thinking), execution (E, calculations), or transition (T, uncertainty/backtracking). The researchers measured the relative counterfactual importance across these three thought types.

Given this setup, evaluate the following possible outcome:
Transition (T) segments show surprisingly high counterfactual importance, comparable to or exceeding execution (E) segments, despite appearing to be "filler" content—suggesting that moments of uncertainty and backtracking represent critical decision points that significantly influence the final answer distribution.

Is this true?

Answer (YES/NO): NO